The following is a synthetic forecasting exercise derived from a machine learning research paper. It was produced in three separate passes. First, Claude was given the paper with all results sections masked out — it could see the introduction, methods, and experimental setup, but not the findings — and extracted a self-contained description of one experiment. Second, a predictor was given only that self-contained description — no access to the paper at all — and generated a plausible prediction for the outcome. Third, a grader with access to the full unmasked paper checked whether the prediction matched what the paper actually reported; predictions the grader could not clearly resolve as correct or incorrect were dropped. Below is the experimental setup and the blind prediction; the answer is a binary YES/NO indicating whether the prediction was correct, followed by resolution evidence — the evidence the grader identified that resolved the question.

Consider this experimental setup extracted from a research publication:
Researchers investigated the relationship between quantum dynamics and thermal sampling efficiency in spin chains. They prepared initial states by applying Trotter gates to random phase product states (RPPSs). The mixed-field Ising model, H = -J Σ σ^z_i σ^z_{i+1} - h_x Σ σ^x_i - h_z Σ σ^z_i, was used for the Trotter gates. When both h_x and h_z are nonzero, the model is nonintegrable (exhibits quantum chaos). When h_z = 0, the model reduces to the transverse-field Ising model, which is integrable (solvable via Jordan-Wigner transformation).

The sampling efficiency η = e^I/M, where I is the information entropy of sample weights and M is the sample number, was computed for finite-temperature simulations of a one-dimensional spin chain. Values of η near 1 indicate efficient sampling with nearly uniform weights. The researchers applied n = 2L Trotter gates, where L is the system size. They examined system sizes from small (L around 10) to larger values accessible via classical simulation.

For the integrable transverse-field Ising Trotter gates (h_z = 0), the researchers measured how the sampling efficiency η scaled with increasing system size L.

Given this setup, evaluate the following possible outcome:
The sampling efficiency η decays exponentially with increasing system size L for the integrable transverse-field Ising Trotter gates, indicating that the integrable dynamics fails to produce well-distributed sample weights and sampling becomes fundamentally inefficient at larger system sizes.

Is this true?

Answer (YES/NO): NO